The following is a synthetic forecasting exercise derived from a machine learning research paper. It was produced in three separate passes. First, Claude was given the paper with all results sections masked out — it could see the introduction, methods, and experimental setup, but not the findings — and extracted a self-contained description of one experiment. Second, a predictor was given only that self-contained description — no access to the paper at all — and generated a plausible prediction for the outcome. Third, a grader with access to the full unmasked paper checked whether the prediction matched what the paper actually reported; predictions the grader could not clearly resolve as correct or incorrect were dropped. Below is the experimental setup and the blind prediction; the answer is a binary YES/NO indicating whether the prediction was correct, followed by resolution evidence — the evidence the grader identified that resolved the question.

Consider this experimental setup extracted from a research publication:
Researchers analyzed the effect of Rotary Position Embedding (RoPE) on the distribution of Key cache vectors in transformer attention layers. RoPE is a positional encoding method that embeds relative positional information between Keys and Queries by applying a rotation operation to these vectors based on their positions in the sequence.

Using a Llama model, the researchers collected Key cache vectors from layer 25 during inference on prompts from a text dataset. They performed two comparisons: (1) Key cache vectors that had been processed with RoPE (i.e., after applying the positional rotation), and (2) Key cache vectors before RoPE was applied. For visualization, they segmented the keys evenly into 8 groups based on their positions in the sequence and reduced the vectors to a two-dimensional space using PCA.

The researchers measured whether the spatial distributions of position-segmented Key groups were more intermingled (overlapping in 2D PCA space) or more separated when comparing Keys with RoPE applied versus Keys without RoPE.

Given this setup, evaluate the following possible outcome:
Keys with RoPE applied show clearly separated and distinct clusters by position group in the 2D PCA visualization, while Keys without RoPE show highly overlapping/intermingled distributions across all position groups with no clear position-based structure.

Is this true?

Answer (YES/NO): YES